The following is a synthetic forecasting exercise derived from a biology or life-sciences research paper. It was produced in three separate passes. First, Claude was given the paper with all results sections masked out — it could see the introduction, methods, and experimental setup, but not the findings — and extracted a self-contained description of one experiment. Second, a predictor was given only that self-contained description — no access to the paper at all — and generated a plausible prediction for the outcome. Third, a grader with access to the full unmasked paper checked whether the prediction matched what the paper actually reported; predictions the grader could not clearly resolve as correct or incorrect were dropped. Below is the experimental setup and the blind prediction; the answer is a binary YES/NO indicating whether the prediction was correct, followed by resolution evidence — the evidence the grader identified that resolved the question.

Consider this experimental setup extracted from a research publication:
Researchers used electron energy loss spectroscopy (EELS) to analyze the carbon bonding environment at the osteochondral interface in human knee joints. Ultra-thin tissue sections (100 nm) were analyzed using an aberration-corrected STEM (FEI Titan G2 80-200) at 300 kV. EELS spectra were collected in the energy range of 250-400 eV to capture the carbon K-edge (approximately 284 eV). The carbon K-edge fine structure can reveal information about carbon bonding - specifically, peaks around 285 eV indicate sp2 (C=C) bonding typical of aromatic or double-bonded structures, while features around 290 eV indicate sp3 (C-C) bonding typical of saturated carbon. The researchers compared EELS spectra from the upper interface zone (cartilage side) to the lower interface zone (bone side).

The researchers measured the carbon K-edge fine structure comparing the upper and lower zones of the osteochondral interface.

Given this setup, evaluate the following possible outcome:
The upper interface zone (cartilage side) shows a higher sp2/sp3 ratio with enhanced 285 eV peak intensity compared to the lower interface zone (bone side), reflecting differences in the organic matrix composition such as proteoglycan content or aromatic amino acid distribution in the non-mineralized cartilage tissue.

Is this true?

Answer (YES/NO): NO